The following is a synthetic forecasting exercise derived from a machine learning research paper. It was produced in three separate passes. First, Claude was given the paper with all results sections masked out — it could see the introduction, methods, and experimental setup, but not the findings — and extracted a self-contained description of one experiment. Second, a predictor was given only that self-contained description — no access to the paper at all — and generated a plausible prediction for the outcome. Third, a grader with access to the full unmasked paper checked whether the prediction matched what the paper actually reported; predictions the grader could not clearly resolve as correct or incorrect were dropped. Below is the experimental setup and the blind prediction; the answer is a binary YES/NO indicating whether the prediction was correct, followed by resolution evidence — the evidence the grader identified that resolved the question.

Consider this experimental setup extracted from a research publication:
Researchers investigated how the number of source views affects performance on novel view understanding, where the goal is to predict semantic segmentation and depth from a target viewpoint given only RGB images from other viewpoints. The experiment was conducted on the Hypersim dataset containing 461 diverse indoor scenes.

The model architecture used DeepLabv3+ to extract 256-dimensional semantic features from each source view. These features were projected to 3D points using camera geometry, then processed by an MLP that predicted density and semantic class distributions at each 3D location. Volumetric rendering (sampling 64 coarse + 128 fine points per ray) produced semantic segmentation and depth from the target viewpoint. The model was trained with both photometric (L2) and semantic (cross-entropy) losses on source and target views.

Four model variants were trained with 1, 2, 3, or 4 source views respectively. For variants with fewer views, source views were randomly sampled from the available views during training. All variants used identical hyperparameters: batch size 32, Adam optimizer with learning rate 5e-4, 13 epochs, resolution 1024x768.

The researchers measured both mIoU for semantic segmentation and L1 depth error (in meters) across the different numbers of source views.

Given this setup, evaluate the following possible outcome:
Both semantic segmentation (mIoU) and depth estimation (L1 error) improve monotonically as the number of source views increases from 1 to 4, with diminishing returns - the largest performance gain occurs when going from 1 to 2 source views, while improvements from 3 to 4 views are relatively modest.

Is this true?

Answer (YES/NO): NO